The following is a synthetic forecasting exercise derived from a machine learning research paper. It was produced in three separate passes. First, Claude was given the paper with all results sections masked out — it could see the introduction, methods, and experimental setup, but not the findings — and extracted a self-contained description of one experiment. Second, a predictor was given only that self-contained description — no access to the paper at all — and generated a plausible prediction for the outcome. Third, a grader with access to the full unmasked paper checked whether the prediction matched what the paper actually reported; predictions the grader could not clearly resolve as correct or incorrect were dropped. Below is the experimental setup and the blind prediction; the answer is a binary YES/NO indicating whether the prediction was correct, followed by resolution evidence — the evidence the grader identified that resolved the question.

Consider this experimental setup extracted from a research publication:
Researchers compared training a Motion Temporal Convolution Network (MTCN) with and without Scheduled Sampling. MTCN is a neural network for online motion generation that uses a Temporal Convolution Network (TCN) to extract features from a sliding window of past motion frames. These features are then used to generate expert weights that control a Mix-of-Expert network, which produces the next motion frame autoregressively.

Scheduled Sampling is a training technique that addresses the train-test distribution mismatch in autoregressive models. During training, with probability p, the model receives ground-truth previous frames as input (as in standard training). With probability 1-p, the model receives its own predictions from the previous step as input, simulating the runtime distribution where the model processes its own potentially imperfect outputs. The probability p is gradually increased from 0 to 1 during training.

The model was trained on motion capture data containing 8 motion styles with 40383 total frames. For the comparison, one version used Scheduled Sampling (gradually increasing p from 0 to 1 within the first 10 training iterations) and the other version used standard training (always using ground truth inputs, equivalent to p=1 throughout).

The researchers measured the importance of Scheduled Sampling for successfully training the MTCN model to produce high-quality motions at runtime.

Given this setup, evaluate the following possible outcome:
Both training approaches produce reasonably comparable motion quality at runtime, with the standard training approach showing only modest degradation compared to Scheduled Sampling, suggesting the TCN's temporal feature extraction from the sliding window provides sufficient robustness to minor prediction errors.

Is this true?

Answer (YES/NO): NO